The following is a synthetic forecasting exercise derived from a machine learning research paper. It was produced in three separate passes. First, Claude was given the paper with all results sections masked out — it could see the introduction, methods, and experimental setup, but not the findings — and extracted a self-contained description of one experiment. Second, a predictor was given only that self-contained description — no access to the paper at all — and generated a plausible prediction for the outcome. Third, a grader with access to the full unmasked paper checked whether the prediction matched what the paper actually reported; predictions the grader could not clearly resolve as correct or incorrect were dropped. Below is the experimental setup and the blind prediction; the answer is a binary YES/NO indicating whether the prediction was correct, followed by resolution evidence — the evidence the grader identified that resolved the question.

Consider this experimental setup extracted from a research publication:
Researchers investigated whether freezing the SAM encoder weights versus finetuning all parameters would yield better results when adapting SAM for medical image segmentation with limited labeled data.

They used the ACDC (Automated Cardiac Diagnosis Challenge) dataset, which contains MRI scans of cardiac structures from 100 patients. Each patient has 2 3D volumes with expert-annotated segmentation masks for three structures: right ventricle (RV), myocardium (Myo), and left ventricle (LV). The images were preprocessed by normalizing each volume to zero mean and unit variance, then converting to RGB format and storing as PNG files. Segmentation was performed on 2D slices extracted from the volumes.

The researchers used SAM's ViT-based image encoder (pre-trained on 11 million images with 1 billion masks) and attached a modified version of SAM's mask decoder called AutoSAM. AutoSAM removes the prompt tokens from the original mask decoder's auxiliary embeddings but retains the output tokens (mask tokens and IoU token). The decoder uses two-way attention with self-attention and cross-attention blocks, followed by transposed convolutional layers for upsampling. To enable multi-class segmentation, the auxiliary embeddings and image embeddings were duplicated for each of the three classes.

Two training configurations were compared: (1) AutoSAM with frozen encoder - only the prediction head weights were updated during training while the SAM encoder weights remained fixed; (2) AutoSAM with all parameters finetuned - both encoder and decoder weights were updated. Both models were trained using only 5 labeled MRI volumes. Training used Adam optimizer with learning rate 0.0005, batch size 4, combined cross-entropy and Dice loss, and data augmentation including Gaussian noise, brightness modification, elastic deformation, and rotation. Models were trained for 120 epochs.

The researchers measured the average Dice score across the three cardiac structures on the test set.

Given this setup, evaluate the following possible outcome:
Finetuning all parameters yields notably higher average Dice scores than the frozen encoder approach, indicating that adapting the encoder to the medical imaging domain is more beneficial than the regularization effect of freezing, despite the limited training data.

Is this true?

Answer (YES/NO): NO